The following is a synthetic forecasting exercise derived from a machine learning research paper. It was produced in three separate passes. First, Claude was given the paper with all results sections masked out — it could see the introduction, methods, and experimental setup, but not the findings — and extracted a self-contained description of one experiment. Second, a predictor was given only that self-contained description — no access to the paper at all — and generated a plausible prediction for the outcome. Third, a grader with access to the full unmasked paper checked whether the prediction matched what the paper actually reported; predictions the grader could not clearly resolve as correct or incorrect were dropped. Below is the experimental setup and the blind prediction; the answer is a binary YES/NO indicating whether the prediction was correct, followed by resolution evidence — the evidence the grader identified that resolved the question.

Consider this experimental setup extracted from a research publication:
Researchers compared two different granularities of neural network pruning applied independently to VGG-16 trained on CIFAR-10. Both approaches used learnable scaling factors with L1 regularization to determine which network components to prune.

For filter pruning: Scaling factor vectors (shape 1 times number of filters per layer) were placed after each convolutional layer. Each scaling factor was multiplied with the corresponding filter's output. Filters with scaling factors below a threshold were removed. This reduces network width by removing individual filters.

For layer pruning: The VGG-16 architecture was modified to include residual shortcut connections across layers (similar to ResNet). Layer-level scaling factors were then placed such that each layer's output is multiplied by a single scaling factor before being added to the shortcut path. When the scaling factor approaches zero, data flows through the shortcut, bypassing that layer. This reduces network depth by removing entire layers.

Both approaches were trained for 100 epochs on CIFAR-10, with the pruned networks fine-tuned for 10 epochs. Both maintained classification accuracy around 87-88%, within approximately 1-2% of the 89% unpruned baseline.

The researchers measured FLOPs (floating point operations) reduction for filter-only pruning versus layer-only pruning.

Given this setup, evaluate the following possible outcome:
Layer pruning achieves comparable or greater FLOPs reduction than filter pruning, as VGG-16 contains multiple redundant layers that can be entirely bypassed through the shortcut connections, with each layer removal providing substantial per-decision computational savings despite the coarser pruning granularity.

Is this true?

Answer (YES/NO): NO